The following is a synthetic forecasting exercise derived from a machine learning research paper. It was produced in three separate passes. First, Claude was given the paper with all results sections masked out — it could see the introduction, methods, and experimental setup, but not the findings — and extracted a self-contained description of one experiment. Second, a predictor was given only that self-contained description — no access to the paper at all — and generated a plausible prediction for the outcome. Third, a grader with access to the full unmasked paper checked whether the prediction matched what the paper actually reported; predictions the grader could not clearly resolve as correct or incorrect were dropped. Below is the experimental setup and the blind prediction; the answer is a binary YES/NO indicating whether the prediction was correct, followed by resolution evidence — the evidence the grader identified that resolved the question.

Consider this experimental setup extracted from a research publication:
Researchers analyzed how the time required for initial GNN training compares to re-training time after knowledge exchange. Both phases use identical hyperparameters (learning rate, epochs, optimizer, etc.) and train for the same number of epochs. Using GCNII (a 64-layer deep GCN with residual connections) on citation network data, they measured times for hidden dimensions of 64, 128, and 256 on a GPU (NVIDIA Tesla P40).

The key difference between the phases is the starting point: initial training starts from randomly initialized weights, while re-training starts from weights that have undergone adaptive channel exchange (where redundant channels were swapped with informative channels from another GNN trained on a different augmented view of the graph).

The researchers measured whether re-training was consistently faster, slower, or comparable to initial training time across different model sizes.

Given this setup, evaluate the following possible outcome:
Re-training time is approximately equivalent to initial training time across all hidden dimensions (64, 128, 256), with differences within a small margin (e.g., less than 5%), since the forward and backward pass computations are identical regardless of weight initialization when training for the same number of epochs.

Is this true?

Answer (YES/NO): NO